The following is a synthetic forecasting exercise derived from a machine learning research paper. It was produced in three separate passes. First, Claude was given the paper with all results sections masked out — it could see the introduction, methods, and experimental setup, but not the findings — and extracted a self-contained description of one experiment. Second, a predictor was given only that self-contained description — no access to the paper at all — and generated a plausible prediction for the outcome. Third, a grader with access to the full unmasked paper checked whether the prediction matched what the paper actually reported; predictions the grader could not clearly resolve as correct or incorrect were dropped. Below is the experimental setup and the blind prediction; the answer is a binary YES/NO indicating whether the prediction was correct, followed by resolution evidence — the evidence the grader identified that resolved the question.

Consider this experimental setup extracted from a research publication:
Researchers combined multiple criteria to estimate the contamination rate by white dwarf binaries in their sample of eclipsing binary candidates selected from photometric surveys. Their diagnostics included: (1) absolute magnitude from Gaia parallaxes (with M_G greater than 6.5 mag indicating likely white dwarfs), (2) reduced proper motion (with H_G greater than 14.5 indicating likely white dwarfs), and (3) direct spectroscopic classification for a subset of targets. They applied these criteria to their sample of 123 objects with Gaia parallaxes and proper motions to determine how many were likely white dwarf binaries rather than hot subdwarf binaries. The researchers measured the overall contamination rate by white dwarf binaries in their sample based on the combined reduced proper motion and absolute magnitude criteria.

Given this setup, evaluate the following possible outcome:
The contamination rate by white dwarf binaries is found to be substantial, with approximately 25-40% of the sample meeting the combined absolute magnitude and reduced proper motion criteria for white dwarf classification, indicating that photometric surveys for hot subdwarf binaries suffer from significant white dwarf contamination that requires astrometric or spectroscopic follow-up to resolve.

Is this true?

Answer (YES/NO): NO